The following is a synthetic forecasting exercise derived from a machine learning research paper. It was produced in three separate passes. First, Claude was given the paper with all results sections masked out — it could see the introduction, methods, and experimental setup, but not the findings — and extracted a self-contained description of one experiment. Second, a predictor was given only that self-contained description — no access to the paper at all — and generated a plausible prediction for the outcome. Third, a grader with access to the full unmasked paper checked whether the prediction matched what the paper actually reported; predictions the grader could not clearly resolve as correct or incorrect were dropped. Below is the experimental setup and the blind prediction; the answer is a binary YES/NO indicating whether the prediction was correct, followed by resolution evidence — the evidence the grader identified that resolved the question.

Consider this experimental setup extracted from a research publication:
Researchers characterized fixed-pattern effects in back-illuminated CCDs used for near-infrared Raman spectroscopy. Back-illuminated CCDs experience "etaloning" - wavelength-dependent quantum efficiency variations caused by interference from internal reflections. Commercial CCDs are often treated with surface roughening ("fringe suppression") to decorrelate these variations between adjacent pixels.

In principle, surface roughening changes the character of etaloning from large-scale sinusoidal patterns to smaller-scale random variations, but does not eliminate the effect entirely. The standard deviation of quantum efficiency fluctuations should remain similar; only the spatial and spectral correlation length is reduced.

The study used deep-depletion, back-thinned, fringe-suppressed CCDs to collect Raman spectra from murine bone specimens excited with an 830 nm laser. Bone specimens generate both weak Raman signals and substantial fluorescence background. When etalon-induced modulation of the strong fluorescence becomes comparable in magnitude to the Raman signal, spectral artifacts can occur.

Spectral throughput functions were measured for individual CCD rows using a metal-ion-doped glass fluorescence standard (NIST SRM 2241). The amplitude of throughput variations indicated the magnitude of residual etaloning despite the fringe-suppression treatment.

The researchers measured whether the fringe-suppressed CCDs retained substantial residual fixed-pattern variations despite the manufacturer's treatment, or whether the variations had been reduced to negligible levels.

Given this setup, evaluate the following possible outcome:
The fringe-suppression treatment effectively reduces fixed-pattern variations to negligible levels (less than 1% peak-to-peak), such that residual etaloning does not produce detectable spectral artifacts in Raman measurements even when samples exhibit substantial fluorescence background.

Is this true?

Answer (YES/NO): NO